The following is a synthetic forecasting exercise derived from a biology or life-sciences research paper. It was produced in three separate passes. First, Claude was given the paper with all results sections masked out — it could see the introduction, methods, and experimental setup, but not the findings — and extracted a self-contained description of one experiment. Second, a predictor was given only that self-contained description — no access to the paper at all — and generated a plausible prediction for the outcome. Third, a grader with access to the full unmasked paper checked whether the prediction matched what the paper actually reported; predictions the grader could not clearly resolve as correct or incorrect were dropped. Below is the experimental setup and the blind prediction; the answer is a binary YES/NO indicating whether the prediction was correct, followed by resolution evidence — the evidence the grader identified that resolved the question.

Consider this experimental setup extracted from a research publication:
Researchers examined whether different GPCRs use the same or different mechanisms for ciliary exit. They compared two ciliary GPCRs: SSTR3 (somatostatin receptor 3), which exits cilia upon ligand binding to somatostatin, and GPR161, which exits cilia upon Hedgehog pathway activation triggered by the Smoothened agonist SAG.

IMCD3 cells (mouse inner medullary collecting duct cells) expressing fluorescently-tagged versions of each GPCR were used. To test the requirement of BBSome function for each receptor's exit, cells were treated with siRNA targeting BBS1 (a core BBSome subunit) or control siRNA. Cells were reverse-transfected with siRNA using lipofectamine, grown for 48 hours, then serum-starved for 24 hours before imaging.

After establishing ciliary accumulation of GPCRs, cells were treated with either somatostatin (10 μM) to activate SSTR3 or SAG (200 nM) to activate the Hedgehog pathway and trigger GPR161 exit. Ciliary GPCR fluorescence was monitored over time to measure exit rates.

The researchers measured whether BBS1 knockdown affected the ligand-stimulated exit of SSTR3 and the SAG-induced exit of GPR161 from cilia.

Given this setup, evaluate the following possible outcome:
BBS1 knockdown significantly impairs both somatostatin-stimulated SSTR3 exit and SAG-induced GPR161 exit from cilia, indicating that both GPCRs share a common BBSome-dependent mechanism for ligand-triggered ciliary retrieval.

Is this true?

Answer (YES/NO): YES